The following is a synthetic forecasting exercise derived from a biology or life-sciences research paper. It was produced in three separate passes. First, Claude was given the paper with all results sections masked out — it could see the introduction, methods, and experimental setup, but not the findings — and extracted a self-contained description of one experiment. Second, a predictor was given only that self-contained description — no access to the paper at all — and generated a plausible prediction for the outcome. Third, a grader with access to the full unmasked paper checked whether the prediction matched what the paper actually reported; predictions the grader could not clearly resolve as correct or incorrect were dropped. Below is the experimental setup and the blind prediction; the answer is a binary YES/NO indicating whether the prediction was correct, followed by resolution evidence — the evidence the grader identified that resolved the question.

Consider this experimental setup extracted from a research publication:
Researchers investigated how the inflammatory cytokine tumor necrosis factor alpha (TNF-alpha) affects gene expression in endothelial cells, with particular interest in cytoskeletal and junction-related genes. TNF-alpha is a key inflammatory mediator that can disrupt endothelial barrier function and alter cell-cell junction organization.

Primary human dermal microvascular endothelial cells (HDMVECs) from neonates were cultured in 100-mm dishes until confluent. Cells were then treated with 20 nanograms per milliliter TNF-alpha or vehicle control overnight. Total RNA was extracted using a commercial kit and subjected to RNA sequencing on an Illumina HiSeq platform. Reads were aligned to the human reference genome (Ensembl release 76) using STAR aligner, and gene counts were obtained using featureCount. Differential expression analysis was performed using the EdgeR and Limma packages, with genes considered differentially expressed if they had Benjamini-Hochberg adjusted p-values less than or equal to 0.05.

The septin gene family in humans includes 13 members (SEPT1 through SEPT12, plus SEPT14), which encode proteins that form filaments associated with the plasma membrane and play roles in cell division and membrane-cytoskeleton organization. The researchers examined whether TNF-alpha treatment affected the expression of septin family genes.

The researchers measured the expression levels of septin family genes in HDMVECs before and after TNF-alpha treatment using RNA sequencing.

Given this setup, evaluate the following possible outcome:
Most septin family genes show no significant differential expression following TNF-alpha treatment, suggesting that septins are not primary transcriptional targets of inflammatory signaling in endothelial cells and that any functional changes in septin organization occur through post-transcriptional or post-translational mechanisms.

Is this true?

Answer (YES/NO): YES